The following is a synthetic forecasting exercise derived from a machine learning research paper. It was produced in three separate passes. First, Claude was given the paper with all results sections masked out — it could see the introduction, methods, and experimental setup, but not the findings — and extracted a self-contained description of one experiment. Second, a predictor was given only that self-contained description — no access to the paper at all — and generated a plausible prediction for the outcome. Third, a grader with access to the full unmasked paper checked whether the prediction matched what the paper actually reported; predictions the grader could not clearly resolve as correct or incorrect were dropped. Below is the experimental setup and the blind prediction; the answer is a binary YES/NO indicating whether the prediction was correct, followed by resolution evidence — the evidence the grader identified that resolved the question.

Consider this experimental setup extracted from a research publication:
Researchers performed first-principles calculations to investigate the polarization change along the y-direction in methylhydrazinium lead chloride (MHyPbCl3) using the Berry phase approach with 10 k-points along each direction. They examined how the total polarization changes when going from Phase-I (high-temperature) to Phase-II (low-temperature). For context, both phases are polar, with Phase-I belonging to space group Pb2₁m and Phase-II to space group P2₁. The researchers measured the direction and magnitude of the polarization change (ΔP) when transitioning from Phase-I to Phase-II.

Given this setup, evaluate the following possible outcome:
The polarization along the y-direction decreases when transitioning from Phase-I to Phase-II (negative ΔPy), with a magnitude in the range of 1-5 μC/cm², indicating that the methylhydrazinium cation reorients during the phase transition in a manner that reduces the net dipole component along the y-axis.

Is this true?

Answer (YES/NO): YES